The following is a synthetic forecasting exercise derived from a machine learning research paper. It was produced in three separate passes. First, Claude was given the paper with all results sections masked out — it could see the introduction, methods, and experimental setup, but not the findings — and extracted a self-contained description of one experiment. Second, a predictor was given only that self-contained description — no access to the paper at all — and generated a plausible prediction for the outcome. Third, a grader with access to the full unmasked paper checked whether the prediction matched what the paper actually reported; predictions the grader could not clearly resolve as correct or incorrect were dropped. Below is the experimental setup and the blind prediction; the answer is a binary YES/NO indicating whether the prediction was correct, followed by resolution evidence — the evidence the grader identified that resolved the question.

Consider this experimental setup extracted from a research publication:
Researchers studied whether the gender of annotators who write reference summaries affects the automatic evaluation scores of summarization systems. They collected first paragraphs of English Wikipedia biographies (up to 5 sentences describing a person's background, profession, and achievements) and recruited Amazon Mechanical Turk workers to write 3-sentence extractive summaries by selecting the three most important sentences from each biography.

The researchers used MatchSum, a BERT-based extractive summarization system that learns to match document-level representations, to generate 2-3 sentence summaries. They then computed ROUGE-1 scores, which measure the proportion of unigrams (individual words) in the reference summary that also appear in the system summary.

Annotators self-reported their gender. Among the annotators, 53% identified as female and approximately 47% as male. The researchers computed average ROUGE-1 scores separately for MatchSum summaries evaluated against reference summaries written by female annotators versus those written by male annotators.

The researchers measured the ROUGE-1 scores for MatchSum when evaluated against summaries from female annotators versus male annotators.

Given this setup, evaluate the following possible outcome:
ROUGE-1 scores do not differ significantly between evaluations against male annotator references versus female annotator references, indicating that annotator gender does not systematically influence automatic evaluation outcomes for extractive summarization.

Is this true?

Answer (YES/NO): NO